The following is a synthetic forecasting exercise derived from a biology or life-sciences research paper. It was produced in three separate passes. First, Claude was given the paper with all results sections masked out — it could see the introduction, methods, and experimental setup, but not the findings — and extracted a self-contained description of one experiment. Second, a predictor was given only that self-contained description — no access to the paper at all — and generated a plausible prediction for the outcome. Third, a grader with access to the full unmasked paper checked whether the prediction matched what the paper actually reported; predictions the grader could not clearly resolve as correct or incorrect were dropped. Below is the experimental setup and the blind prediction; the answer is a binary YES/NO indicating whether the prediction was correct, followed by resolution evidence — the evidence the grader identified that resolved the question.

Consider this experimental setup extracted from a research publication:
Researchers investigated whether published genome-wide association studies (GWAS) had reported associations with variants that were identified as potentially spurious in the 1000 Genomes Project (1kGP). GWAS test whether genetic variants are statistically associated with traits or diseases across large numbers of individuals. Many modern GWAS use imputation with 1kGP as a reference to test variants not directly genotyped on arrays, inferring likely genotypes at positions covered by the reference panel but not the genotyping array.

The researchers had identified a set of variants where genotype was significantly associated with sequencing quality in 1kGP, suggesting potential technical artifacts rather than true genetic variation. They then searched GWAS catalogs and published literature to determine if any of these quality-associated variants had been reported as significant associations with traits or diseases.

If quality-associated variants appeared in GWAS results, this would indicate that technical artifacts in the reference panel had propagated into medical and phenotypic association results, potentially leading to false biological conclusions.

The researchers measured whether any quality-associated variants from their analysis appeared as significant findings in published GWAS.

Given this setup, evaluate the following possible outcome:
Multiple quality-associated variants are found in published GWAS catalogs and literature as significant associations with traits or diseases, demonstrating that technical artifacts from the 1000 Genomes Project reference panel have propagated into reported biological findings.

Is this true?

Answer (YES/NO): YES